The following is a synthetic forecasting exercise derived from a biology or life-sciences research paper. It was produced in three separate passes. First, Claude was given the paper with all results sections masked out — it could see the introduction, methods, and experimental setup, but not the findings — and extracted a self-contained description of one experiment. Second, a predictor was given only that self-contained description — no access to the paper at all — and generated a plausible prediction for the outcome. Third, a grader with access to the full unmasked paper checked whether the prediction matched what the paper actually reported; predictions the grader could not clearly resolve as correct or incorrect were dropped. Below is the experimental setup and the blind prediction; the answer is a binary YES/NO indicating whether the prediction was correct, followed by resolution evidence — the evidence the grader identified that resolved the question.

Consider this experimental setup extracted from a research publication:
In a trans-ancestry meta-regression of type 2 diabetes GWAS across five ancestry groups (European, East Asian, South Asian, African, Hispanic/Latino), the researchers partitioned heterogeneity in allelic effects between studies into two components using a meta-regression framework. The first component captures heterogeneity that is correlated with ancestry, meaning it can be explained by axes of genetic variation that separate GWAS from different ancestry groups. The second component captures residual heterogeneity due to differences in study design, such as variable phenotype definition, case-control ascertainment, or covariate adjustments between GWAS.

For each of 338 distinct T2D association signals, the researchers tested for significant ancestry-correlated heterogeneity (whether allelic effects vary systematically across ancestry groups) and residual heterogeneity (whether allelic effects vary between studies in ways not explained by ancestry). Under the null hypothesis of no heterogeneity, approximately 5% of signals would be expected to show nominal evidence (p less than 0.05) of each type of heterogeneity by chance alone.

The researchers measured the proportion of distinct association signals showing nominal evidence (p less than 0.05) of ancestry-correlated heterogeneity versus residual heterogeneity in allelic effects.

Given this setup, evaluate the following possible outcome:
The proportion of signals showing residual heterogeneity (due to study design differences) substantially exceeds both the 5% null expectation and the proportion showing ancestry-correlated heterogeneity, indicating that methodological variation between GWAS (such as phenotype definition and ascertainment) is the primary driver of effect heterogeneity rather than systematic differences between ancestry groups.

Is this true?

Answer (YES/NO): NO